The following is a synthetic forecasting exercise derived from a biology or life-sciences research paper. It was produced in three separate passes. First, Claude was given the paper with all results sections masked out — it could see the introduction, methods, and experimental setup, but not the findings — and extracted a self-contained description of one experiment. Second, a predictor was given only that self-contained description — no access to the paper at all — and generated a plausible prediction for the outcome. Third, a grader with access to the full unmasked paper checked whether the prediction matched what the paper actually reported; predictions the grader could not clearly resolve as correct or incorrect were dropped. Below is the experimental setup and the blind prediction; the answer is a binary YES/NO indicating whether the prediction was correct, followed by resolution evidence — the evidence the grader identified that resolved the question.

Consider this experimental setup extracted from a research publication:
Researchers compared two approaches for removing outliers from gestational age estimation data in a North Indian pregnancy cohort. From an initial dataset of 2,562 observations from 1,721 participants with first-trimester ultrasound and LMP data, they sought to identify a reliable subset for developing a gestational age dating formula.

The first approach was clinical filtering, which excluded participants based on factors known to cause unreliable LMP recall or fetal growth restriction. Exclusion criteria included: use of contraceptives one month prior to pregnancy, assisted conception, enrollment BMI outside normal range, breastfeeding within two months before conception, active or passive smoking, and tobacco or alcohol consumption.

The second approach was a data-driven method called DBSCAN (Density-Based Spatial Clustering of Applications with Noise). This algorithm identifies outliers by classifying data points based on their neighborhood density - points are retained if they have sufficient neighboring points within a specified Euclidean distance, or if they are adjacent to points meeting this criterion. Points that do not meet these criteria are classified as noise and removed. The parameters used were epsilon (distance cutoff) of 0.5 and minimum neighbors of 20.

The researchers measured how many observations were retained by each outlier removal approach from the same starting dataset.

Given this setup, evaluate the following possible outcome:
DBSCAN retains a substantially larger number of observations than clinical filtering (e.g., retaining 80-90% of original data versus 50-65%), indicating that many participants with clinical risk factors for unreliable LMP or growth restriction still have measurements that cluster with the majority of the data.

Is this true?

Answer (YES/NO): NO